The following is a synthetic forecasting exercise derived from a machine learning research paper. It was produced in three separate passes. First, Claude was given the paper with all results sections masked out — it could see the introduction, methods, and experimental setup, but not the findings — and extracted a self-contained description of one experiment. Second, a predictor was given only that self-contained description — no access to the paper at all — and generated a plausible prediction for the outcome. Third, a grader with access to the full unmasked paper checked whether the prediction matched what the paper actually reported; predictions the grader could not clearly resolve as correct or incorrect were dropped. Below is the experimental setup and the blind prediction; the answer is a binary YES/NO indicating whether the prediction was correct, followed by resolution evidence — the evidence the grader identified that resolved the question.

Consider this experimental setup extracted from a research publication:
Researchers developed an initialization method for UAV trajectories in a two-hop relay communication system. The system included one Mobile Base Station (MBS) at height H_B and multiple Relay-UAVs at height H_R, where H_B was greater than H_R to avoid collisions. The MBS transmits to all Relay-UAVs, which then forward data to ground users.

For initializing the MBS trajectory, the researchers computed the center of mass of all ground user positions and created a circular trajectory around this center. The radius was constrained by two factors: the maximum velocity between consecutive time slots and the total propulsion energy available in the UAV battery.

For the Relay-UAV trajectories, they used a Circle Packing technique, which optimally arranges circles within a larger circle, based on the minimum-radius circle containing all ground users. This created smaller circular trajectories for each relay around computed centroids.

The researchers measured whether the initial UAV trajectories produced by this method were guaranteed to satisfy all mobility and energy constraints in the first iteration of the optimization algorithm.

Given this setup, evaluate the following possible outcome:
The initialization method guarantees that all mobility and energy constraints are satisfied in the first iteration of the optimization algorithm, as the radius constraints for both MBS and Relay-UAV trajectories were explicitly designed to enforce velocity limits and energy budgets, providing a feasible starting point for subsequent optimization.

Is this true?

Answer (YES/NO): YES